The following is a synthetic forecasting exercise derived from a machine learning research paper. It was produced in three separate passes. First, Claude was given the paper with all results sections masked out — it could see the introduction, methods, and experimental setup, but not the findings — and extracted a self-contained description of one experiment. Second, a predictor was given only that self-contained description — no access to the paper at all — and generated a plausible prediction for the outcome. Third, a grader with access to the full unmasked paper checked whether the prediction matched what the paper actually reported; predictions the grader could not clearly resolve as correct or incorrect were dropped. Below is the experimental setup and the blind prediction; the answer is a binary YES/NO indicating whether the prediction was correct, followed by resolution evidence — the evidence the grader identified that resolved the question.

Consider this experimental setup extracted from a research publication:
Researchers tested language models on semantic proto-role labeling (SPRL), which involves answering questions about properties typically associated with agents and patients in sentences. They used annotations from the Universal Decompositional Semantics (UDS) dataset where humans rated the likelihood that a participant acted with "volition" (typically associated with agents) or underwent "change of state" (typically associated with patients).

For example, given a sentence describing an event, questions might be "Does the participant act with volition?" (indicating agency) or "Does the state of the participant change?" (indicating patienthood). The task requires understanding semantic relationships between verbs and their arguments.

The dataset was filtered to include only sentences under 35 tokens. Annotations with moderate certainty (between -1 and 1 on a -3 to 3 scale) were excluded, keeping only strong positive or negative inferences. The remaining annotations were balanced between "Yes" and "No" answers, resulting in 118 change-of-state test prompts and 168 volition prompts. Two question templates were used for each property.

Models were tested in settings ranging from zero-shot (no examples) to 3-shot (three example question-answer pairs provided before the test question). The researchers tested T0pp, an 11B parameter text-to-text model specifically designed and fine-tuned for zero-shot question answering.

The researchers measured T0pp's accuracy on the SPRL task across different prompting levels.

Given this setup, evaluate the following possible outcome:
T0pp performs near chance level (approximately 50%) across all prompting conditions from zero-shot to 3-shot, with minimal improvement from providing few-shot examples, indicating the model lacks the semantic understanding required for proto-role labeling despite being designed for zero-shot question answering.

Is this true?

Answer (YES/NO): NO